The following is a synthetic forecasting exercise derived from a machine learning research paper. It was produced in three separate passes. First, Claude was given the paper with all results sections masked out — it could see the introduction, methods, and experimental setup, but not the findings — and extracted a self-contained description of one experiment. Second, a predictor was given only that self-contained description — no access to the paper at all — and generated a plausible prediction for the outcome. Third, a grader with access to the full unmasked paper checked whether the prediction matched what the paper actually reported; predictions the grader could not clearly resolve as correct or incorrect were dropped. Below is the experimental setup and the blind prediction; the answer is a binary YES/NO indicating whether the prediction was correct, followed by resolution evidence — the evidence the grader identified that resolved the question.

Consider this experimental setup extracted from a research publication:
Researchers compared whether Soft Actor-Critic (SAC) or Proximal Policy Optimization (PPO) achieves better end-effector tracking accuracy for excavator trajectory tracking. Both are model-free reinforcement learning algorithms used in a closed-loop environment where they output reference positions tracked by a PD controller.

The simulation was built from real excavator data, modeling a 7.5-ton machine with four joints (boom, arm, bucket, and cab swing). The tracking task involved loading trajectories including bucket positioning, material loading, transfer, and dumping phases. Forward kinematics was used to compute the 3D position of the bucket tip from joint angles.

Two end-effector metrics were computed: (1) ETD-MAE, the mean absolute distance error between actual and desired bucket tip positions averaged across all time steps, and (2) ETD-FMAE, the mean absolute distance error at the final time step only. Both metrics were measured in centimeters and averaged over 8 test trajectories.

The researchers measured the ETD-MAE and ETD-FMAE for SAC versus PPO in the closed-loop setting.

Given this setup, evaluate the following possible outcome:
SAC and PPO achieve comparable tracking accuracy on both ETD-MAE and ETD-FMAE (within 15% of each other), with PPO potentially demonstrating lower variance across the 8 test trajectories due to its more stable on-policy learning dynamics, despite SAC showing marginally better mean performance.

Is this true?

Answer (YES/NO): NO